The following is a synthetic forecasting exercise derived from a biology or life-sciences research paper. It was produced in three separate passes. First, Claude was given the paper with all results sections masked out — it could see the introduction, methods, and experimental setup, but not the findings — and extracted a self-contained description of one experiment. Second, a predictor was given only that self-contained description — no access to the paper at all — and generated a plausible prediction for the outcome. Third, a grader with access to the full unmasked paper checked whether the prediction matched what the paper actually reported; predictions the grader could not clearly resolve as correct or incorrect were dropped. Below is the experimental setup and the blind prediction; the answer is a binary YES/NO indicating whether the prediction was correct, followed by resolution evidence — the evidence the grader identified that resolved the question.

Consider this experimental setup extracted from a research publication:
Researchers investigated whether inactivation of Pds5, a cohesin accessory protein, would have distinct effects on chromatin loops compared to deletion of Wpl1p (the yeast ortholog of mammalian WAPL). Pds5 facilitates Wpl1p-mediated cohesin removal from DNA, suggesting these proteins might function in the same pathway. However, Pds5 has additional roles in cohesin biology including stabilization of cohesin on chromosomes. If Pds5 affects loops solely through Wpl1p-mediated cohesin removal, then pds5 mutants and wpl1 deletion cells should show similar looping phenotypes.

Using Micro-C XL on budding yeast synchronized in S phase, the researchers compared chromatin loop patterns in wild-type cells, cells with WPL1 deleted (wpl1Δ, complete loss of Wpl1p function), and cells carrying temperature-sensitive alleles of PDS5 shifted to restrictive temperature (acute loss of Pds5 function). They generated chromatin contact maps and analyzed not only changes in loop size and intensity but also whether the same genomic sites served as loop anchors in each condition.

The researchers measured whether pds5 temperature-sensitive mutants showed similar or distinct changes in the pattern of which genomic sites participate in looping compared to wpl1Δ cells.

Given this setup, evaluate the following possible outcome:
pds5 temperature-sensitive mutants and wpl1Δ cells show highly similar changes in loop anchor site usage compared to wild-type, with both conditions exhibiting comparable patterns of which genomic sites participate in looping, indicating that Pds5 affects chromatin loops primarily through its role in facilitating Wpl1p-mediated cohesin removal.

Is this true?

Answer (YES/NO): NO